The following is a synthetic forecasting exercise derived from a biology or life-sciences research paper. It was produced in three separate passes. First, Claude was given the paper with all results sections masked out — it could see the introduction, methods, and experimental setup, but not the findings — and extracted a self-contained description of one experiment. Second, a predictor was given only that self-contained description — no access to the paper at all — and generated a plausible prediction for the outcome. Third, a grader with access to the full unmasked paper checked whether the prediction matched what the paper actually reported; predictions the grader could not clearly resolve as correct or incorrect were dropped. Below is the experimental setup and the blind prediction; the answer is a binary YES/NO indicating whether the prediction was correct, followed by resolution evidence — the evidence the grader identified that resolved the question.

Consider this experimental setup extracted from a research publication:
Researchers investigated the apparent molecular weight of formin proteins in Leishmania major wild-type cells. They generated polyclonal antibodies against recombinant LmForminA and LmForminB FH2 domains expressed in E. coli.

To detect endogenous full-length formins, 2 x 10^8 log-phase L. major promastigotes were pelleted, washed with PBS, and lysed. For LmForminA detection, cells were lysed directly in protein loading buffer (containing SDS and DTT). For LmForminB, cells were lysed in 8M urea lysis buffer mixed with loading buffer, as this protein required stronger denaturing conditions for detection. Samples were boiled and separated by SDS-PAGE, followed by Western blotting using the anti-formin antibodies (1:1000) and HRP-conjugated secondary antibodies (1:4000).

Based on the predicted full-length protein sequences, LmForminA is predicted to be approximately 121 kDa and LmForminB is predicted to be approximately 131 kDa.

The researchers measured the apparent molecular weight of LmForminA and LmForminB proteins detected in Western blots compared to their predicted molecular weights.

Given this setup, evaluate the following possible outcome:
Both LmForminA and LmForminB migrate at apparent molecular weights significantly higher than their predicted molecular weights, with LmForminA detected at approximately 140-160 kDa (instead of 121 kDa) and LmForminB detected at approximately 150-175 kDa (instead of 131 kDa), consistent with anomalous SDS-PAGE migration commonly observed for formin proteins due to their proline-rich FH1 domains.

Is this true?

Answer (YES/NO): NO